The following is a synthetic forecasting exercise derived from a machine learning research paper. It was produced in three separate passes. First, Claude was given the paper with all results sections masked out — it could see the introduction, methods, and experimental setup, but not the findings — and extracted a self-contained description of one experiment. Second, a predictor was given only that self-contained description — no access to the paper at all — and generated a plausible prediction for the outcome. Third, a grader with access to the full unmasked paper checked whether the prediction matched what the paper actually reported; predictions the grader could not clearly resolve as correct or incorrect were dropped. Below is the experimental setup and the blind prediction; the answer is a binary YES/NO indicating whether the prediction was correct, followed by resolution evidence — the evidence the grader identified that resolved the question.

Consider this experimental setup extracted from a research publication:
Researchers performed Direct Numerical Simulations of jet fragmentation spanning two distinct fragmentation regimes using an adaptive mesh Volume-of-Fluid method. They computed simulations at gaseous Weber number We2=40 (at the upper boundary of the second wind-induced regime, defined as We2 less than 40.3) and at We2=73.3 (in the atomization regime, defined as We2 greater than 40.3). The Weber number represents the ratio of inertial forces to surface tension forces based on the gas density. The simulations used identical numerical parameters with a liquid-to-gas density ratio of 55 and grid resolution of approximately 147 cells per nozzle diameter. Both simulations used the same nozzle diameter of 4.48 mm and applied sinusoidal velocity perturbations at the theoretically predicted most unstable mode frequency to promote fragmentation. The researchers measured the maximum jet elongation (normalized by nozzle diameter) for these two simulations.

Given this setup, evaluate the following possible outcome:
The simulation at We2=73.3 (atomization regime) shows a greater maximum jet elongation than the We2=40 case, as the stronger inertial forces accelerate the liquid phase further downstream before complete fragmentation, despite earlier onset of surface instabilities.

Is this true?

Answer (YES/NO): NO